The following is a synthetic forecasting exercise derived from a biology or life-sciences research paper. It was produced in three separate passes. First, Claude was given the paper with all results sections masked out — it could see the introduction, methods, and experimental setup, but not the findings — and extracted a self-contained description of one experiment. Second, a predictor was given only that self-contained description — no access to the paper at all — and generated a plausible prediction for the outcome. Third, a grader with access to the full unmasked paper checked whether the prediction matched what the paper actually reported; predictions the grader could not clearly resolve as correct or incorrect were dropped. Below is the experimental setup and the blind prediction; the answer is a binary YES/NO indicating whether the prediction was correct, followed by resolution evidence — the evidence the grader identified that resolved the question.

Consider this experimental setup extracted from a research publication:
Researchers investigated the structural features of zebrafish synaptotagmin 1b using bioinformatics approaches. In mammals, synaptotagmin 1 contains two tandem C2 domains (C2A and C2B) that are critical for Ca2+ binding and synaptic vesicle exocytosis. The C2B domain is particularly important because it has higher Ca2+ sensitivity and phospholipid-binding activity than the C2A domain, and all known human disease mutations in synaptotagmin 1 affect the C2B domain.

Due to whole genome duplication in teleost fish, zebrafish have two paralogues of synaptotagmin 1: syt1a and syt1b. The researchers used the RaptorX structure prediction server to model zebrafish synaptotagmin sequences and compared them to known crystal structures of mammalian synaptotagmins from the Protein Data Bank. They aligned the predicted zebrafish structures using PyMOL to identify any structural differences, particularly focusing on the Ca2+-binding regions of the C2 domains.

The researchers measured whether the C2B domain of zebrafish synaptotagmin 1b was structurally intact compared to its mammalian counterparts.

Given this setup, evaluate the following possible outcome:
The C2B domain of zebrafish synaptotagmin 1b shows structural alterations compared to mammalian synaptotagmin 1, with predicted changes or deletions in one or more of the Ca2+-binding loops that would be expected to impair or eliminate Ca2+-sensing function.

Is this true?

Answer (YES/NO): YES